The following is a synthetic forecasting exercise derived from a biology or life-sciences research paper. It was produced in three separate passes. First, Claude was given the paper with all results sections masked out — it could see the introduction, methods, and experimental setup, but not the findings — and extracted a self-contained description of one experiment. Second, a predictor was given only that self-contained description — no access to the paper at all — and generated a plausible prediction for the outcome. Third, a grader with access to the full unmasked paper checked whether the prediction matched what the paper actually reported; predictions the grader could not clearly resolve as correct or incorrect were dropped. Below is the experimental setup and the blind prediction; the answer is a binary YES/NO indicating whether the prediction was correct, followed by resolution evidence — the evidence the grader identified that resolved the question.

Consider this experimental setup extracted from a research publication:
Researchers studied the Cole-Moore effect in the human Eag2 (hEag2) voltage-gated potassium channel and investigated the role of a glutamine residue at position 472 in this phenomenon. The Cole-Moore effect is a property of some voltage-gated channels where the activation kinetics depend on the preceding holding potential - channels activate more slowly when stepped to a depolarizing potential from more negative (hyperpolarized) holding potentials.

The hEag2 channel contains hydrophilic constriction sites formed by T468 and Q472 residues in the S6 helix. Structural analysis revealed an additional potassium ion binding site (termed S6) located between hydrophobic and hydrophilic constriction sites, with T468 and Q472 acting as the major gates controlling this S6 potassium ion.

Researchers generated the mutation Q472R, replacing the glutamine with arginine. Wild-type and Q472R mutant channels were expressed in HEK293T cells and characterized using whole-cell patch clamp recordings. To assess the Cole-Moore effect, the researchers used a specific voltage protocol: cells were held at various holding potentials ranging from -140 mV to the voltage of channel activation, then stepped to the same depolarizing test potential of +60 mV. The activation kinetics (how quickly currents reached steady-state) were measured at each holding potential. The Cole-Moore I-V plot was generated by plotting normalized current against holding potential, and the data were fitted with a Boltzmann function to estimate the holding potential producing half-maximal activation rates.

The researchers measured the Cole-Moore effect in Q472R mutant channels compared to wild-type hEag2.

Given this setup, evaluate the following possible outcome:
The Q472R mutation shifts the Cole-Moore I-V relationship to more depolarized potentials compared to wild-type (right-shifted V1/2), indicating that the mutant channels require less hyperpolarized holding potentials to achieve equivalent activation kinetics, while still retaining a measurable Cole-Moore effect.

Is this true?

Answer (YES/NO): NO